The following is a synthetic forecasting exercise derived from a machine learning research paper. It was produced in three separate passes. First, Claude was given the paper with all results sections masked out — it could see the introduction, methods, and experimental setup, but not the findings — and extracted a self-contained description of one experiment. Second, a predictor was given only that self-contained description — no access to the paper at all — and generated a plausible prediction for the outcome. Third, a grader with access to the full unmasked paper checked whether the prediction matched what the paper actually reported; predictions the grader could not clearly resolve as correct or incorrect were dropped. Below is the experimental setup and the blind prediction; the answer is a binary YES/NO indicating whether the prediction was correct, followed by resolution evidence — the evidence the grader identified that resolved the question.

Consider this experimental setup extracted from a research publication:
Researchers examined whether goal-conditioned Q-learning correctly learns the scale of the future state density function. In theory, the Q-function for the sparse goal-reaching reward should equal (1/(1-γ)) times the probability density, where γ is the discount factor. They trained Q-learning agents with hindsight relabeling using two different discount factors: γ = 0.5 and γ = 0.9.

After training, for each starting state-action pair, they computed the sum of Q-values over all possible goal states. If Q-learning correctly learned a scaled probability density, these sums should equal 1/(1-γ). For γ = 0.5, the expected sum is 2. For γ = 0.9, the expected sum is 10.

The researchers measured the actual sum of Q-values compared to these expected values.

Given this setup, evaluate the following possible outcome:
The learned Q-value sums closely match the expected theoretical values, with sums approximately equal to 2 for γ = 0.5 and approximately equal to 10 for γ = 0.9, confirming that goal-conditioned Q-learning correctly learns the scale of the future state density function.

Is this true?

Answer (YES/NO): NO